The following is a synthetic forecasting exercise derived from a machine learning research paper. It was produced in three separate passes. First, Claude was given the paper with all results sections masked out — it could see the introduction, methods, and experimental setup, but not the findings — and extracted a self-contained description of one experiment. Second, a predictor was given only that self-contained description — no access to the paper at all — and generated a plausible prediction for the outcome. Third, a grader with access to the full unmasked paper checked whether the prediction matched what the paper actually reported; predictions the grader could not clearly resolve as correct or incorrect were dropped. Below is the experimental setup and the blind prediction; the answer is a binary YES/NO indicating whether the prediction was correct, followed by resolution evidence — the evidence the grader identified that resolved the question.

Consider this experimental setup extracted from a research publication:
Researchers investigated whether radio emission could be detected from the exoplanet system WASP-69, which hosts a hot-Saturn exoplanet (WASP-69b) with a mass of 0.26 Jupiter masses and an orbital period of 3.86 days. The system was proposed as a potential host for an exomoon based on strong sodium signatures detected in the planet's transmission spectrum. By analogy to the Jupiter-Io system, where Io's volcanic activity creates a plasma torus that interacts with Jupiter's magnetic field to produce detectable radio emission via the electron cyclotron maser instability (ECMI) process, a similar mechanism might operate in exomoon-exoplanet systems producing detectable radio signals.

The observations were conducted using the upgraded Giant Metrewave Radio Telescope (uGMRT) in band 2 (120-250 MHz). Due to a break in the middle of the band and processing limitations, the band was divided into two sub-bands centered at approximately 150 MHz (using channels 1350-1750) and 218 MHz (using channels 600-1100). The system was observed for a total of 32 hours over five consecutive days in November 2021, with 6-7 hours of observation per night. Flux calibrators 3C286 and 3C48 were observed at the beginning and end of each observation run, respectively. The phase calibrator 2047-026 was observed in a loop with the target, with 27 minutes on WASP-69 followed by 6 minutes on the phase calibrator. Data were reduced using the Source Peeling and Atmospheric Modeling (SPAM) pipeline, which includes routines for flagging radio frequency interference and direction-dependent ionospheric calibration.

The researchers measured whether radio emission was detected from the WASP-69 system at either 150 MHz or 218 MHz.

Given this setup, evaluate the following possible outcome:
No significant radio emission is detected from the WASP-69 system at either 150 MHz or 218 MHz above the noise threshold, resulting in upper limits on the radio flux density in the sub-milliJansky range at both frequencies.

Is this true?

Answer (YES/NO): NO